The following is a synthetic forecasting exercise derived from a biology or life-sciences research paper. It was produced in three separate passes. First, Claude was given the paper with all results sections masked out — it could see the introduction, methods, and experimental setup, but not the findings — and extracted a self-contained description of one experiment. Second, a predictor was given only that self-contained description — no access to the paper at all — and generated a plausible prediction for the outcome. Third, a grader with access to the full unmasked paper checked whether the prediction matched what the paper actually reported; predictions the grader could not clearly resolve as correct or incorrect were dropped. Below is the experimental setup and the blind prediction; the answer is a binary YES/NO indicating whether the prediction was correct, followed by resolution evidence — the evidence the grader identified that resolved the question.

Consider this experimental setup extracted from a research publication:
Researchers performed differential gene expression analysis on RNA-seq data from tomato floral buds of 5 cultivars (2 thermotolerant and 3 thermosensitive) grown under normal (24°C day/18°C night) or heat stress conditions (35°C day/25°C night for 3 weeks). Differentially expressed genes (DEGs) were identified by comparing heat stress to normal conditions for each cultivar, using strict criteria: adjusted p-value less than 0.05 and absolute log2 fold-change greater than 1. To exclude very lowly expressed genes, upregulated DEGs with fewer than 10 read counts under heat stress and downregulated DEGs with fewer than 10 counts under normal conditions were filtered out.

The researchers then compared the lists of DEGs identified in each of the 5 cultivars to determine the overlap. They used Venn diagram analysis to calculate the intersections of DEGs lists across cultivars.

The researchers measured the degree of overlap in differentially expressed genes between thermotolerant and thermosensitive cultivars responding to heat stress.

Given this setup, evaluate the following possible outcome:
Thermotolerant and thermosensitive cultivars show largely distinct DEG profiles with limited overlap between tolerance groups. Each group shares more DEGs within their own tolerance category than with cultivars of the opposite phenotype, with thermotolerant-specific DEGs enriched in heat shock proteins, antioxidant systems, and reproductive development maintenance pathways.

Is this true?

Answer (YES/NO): NO